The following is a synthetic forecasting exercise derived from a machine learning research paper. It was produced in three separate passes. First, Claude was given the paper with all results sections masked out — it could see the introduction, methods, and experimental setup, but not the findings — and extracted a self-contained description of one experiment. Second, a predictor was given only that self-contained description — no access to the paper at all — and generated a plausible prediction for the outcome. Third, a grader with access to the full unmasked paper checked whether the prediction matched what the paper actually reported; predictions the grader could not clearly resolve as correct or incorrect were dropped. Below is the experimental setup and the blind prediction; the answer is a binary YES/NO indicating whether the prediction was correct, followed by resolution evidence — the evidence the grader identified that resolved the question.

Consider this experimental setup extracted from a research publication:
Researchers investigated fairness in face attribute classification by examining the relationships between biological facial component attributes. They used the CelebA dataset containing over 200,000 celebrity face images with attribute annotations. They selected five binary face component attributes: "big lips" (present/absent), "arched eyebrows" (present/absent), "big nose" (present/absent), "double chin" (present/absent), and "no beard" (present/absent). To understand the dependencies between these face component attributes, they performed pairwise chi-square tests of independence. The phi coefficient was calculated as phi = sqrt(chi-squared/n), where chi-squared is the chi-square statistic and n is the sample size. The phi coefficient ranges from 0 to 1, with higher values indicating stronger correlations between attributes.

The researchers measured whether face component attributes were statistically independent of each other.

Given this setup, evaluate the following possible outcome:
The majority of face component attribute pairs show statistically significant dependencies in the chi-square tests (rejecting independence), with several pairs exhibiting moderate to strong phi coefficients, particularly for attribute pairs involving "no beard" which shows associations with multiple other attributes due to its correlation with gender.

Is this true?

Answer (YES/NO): NO